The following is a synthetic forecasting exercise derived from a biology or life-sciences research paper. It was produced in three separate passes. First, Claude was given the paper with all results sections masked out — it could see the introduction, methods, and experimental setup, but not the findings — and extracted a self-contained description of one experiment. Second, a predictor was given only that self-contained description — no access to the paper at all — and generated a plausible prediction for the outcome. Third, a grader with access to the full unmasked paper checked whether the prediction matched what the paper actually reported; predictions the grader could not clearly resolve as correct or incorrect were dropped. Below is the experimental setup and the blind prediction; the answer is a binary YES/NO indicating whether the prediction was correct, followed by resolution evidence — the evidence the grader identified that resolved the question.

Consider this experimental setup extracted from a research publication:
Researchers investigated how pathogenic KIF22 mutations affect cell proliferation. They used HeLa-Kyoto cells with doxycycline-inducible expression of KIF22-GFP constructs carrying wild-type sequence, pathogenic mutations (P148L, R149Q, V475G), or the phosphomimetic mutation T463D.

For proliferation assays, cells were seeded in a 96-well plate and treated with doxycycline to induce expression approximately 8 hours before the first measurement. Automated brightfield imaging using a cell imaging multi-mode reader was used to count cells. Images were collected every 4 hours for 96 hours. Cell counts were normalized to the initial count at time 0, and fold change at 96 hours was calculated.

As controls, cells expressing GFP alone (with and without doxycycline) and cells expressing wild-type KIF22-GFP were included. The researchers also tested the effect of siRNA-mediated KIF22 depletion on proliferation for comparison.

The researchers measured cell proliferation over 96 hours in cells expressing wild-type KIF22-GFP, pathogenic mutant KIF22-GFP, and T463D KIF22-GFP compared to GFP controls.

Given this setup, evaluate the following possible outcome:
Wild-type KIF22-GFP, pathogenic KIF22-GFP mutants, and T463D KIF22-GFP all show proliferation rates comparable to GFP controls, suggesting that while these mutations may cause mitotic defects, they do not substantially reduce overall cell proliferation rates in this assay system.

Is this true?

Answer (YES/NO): NO